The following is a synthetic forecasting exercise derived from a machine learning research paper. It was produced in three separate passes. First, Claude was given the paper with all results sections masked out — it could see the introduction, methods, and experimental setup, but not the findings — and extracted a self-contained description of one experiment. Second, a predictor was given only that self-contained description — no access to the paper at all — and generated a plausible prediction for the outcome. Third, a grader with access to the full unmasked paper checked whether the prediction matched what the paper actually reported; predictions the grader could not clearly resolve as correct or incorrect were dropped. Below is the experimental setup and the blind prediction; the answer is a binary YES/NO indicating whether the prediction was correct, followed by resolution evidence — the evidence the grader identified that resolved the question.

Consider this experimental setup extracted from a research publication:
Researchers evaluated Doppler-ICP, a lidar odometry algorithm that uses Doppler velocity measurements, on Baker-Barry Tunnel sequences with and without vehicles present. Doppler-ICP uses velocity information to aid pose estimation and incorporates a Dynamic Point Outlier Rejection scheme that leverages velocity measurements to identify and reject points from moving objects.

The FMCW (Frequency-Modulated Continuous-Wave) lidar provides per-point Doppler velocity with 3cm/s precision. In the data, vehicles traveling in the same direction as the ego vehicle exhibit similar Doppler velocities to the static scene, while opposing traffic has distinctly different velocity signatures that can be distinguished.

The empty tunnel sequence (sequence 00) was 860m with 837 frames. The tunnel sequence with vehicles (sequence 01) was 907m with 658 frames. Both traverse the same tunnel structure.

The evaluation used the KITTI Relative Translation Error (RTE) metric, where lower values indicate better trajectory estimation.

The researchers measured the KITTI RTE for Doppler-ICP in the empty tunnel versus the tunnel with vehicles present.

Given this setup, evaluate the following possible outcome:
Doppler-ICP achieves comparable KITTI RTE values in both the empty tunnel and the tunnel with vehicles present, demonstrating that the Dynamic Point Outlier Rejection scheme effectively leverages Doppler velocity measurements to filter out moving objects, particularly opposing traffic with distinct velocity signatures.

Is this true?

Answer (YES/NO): NO